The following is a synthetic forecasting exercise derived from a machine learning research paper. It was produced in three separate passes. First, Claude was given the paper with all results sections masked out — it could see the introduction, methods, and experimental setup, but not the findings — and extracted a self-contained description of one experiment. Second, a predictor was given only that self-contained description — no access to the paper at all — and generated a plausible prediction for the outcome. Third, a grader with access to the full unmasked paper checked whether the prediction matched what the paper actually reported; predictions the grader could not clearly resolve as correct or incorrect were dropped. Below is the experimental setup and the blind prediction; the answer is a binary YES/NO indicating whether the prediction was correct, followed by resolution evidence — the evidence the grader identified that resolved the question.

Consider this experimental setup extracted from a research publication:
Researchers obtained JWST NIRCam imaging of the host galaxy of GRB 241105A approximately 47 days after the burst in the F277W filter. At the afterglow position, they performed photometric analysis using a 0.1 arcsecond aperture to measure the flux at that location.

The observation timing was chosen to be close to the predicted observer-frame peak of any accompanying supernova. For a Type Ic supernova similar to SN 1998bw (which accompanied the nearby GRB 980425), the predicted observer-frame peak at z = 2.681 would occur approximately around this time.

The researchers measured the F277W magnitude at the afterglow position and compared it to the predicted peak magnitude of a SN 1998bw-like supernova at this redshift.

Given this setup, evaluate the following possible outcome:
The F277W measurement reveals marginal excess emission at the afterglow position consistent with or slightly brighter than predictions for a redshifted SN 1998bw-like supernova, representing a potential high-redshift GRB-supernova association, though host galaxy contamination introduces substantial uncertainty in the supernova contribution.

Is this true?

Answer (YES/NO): NO